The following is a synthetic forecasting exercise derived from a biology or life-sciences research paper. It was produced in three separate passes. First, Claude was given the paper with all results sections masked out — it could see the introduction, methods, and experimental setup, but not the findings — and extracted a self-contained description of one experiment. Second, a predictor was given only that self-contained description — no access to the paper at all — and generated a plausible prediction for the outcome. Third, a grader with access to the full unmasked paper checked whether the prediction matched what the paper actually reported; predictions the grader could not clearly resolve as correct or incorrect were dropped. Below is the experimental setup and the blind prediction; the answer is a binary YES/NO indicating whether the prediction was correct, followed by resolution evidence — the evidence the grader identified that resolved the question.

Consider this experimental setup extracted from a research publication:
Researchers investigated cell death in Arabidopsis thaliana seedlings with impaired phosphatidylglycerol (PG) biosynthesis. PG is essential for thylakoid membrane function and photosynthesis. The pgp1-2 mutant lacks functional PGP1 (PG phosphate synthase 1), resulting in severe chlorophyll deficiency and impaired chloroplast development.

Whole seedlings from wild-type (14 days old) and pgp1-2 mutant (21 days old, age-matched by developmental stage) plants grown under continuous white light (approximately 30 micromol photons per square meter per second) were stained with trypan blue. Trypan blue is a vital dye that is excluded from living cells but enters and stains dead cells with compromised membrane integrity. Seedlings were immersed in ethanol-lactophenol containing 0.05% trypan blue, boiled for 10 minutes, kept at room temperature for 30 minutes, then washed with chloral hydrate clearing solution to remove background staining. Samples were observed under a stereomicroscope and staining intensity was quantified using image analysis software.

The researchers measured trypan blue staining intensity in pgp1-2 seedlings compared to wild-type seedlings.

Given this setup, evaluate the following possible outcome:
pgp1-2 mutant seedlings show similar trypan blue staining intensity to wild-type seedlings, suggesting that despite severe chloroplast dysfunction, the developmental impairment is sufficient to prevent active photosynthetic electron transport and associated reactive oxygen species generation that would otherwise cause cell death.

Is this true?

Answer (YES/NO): NO